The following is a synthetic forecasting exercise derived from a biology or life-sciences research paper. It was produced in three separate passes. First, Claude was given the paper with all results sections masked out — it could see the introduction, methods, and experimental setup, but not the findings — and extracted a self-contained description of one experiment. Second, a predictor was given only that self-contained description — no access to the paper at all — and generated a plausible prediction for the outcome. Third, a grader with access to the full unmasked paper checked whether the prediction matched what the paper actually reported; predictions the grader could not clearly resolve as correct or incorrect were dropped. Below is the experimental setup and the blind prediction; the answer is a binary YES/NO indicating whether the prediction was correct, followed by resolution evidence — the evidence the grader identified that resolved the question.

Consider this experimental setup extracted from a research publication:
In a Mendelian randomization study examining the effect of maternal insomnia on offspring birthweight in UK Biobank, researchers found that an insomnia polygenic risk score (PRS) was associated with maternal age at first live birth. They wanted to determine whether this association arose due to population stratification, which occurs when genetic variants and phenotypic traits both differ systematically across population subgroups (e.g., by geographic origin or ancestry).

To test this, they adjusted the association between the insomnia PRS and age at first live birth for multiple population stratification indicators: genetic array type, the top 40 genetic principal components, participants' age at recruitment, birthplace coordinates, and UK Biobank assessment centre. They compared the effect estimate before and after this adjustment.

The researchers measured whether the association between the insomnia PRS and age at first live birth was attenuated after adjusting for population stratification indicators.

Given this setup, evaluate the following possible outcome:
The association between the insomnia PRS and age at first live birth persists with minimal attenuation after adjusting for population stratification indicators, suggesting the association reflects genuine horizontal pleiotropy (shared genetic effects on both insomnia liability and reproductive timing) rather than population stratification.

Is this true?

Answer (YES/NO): NO